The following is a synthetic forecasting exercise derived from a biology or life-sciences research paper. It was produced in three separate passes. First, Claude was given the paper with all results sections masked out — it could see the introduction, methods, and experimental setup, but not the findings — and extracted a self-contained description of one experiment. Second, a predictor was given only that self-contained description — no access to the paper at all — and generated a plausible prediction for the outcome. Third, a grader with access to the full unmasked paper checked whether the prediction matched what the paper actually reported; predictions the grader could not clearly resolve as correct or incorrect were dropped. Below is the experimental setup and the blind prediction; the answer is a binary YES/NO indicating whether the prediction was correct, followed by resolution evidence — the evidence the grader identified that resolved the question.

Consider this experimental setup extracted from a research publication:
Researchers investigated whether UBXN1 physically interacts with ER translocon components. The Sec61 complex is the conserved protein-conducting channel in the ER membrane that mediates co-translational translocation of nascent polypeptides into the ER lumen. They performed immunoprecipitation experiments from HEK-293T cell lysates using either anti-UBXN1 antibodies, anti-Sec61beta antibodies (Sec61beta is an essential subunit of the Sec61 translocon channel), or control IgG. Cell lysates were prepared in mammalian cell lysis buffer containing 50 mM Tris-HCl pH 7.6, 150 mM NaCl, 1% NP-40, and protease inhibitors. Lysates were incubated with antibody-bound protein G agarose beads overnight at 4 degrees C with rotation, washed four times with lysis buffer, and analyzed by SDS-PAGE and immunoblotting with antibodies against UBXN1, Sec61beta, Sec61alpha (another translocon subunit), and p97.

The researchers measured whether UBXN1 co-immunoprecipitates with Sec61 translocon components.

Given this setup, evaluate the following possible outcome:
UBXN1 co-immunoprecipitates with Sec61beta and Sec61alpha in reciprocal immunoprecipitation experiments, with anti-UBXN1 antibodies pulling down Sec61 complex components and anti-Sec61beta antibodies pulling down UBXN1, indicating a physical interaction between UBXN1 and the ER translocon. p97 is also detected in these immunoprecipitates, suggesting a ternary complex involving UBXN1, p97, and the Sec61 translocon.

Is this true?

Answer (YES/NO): NO